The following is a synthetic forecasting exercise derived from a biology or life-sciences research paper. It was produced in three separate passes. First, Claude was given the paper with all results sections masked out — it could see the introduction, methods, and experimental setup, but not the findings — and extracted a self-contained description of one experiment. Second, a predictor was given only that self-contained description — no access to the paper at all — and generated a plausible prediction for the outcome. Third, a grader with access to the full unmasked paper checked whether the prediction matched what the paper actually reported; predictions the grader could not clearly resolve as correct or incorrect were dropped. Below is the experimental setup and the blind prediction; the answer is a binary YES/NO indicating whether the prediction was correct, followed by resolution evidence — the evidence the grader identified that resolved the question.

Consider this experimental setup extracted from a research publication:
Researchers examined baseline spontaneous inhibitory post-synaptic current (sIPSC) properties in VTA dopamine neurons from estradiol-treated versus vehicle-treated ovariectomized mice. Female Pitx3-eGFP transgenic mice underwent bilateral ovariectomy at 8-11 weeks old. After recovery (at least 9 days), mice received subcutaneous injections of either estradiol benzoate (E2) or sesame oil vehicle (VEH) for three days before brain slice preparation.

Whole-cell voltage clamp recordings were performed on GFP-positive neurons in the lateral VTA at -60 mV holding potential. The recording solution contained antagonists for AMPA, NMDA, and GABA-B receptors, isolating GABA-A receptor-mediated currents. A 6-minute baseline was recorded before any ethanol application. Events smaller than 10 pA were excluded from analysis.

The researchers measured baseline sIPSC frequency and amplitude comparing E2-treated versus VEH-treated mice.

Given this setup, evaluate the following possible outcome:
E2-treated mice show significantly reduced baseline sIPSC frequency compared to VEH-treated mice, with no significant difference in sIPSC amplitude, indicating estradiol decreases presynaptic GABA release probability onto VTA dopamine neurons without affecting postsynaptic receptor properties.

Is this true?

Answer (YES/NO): NO